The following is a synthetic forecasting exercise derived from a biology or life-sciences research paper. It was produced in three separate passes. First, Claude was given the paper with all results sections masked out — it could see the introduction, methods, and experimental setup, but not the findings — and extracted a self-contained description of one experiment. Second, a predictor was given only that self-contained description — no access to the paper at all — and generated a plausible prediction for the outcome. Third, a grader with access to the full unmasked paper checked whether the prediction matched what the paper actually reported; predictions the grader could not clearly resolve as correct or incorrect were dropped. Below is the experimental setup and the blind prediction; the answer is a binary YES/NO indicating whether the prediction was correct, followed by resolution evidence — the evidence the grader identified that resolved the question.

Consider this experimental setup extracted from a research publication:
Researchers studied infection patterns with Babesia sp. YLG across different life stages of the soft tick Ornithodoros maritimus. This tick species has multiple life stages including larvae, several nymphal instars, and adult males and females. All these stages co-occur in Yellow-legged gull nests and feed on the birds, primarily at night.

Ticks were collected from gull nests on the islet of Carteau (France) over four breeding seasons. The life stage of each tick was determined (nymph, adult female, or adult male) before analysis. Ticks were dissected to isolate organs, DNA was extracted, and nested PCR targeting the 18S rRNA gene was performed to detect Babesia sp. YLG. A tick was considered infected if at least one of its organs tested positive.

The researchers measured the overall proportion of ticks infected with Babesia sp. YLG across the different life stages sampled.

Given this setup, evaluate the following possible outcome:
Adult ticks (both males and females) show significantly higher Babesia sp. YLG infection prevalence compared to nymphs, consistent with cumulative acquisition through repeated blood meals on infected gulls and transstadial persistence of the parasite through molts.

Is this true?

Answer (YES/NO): NO